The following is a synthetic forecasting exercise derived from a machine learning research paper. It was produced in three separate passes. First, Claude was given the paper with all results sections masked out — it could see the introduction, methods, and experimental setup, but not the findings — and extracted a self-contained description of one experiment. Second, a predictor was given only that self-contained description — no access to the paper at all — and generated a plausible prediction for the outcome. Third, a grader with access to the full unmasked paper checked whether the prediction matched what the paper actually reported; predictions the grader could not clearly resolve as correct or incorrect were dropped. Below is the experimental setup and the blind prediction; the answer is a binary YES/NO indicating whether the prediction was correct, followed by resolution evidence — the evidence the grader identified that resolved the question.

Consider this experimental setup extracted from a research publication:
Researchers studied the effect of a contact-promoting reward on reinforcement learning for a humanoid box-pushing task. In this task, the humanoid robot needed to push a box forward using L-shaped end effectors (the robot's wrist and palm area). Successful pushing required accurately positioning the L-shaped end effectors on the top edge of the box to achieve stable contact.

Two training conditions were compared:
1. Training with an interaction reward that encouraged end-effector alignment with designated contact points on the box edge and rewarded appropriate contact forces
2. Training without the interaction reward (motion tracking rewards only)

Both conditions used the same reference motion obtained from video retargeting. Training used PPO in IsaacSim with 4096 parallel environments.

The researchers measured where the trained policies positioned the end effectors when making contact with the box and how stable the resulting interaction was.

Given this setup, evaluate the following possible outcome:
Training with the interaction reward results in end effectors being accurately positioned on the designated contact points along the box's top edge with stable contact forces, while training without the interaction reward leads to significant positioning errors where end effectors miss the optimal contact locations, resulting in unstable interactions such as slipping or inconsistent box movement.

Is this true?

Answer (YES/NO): YES